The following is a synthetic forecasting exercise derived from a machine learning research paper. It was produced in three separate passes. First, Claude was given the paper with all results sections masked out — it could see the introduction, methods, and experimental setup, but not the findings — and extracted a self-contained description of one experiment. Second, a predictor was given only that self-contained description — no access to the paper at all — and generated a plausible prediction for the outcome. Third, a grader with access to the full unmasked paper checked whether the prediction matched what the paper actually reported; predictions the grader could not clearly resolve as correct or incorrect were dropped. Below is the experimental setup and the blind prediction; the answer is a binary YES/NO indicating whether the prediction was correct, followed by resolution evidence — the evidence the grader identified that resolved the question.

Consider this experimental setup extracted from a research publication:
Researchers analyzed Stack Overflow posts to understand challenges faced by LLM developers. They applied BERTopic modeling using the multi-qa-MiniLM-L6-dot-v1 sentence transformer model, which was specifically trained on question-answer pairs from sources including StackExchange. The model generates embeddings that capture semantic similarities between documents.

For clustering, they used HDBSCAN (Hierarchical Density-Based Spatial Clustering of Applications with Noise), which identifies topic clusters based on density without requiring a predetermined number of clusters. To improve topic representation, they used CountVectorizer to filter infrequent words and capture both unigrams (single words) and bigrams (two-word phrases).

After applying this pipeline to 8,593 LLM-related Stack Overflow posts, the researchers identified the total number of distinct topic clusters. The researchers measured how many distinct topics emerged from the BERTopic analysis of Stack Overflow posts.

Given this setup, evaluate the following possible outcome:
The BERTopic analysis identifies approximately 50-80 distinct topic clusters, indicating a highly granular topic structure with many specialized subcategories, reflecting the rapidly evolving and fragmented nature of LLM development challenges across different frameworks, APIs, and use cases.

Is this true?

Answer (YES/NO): NO